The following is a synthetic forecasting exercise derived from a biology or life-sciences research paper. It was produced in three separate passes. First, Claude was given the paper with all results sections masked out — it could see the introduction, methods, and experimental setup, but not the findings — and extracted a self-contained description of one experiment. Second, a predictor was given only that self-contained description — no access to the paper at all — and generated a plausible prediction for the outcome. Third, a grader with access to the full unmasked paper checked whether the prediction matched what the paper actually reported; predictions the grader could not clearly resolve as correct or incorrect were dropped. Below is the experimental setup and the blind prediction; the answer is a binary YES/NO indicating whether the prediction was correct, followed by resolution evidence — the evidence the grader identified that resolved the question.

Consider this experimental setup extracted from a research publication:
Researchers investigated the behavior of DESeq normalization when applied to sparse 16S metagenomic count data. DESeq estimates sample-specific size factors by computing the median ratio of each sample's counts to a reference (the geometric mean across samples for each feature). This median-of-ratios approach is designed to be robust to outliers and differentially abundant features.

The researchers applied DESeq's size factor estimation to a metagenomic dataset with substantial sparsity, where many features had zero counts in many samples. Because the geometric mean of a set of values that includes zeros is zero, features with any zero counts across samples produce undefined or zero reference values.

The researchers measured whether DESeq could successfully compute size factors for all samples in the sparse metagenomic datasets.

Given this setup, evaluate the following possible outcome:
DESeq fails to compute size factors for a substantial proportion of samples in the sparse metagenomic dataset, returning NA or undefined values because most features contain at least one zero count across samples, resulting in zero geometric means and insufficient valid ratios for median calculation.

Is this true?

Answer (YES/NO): YES